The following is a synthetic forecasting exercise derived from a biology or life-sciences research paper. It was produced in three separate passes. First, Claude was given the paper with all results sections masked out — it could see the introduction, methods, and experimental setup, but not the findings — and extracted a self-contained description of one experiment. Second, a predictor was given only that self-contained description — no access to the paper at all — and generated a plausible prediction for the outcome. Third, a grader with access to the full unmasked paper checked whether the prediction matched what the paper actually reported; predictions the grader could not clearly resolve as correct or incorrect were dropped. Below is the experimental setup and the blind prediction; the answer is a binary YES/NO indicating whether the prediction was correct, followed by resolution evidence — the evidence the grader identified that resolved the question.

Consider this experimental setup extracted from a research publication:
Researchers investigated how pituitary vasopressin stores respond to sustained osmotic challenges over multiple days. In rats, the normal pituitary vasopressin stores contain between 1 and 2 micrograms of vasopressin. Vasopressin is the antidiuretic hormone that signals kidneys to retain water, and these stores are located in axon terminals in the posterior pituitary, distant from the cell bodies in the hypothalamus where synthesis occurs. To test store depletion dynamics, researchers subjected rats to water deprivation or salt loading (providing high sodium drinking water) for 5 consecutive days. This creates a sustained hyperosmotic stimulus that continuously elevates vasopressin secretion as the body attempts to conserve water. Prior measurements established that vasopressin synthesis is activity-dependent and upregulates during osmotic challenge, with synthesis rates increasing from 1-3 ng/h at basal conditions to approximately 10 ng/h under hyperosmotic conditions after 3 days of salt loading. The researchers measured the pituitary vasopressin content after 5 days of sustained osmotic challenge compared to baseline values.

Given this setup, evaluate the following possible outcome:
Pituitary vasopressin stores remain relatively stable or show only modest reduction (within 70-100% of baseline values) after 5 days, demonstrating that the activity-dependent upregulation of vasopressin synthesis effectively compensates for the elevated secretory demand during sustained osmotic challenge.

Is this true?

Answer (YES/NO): NO